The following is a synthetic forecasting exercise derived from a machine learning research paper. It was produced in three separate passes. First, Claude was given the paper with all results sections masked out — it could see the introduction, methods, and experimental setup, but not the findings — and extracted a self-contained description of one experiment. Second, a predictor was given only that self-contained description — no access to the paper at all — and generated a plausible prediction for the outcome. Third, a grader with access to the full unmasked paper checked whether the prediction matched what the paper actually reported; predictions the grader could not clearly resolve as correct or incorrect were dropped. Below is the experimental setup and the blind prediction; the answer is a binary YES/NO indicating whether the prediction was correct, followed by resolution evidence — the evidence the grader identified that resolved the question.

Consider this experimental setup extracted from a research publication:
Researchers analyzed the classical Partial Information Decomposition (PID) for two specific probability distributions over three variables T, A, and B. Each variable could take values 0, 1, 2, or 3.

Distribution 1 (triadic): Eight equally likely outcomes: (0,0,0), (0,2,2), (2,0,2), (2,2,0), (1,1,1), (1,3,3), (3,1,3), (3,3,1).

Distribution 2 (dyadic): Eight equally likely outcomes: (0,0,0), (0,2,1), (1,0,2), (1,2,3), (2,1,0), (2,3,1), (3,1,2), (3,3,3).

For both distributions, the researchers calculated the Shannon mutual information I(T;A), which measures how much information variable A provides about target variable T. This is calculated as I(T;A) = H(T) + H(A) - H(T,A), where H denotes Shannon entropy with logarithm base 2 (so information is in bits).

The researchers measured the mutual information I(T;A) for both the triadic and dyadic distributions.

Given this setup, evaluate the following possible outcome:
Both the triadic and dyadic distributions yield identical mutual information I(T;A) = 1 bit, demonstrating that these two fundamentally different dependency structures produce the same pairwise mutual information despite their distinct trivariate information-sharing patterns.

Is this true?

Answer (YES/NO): YES